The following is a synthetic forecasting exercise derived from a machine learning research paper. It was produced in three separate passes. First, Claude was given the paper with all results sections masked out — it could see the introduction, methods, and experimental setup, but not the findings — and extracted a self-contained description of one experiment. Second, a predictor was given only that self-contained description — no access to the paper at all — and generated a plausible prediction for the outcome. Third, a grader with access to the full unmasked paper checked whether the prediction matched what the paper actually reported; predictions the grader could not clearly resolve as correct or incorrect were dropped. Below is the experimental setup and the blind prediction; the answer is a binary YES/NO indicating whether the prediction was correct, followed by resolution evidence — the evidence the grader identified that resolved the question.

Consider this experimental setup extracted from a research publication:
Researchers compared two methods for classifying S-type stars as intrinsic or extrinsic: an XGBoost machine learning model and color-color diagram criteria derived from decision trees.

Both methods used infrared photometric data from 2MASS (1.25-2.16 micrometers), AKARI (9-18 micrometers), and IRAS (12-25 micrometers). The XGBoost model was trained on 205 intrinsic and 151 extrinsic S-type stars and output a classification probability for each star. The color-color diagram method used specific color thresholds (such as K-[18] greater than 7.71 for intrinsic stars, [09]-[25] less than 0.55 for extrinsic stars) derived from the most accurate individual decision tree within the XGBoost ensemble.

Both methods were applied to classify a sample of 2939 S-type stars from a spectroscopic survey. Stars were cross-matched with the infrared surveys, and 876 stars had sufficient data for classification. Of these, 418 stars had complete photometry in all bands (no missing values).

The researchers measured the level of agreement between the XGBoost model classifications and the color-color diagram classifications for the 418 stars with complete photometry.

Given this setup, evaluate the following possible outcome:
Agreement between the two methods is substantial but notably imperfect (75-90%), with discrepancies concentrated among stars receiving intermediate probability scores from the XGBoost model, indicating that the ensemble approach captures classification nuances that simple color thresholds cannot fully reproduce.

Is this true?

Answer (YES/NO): NO